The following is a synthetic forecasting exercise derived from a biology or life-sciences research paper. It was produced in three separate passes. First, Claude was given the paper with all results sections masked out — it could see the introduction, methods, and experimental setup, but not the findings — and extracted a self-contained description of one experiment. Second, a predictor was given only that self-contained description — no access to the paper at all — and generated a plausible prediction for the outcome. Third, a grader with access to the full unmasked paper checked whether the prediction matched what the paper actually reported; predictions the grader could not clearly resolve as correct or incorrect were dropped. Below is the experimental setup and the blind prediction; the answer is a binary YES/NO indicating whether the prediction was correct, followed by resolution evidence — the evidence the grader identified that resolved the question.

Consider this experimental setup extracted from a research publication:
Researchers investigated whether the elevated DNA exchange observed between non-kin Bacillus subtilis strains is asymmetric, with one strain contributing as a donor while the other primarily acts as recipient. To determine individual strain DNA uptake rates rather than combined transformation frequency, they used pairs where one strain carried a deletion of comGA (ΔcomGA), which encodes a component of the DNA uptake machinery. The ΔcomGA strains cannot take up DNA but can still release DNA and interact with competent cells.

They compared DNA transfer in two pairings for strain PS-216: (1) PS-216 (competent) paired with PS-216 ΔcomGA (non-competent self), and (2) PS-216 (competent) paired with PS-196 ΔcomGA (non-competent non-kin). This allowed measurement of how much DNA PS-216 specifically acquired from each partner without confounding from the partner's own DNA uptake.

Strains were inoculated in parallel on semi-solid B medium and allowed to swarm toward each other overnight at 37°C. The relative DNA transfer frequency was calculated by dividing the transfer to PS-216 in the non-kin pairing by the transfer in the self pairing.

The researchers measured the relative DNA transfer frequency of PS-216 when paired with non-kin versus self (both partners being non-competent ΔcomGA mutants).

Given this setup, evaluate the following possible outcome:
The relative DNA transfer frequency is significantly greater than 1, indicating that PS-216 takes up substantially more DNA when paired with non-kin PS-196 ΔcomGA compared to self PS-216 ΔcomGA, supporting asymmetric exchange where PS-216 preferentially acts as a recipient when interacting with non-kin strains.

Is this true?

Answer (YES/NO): YES